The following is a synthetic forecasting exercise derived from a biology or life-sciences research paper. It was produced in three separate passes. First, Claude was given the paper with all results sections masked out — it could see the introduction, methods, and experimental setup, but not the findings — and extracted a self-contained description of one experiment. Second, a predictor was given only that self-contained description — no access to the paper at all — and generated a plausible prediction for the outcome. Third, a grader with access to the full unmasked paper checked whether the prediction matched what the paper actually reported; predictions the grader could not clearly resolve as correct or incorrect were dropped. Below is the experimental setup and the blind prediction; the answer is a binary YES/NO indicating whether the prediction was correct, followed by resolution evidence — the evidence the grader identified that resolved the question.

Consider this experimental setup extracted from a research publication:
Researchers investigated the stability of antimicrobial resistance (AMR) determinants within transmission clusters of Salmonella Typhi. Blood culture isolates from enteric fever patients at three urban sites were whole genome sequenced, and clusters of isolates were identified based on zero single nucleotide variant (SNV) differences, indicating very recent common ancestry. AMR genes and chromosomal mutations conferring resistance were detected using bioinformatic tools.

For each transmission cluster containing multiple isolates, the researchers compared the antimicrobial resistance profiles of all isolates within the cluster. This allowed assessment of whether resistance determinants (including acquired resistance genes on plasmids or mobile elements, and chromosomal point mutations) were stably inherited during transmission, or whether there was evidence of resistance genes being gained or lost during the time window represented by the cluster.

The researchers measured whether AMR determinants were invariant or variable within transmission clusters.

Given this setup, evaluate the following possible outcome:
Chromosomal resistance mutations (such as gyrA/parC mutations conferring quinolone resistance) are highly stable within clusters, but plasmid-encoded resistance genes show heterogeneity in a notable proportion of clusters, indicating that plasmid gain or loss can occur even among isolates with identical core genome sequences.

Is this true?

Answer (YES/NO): NO